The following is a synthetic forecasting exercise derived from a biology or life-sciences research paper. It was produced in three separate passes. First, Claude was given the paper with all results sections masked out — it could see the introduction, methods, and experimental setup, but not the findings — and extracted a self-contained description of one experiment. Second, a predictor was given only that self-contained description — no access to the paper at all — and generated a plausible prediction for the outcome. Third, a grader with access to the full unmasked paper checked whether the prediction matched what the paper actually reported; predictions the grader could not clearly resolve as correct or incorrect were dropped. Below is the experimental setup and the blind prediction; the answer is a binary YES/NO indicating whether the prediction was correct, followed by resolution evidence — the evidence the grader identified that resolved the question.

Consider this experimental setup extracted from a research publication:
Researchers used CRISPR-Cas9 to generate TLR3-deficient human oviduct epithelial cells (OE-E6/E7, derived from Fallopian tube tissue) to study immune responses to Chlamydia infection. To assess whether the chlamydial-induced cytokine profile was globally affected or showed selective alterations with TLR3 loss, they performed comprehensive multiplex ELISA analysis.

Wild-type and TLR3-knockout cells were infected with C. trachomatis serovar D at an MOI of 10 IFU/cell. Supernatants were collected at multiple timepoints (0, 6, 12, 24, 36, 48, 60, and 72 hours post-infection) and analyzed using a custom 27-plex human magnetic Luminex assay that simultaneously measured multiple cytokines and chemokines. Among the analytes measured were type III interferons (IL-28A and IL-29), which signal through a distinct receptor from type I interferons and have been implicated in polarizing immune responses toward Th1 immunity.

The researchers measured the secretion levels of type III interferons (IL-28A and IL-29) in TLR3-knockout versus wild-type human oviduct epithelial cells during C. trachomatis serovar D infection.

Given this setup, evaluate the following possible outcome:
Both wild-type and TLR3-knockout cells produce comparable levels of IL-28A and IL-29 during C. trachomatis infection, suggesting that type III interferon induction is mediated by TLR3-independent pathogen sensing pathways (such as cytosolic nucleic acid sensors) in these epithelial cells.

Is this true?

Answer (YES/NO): NO